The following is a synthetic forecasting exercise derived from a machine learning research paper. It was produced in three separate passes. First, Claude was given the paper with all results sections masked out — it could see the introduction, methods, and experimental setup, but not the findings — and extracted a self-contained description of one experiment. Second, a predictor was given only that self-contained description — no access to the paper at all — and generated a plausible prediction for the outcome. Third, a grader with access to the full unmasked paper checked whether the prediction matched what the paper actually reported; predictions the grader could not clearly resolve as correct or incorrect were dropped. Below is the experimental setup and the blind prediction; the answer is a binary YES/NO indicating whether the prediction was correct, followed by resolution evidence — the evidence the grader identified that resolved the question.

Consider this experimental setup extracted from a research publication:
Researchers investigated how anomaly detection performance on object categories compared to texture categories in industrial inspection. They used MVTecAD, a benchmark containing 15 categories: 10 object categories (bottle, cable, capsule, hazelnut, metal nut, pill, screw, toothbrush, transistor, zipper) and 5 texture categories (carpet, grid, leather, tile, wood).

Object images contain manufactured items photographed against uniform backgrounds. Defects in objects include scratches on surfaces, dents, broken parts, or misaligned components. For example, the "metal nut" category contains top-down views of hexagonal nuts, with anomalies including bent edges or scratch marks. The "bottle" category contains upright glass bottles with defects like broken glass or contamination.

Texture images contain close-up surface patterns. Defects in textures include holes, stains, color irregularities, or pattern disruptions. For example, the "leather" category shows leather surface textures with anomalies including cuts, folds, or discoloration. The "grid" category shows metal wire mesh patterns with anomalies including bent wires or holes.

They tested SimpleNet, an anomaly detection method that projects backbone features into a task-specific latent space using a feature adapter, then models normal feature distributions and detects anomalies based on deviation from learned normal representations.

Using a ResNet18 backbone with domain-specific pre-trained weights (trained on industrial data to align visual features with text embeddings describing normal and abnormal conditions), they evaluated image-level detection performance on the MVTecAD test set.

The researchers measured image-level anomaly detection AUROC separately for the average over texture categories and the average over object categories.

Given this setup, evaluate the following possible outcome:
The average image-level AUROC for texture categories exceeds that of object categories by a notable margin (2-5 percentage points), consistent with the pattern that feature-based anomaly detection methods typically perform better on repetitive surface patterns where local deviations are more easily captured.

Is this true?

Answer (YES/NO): NO